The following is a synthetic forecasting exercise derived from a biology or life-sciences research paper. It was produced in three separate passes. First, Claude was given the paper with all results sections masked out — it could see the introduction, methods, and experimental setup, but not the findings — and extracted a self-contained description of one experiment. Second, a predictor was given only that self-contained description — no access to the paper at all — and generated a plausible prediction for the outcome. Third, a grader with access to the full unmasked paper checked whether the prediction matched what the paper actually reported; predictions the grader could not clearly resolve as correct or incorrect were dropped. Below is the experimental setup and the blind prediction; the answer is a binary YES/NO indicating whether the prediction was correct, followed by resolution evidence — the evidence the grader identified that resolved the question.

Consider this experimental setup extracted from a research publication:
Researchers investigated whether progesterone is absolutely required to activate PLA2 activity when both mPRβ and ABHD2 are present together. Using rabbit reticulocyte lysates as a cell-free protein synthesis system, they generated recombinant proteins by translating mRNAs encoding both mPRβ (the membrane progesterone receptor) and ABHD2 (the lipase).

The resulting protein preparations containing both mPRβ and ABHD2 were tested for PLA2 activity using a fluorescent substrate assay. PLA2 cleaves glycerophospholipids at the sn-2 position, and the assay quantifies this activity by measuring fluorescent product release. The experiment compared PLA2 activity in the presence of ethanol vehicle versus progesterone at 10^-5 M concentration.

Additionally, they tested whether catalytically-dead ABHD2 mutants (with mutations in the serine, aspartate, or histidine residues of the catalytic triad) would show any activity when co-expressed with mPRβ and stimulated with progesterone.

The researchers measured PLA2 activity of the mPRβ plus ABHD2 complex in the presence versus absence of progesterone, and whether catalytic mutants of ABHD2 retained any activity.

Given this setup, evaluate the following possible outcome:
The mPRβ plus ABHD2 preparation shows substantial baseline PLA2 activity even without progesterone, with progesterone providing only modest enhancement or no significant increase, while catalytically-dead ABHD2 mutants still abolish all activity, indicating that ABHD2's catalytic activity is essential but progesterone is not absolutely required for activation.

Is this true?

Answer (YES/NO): NO